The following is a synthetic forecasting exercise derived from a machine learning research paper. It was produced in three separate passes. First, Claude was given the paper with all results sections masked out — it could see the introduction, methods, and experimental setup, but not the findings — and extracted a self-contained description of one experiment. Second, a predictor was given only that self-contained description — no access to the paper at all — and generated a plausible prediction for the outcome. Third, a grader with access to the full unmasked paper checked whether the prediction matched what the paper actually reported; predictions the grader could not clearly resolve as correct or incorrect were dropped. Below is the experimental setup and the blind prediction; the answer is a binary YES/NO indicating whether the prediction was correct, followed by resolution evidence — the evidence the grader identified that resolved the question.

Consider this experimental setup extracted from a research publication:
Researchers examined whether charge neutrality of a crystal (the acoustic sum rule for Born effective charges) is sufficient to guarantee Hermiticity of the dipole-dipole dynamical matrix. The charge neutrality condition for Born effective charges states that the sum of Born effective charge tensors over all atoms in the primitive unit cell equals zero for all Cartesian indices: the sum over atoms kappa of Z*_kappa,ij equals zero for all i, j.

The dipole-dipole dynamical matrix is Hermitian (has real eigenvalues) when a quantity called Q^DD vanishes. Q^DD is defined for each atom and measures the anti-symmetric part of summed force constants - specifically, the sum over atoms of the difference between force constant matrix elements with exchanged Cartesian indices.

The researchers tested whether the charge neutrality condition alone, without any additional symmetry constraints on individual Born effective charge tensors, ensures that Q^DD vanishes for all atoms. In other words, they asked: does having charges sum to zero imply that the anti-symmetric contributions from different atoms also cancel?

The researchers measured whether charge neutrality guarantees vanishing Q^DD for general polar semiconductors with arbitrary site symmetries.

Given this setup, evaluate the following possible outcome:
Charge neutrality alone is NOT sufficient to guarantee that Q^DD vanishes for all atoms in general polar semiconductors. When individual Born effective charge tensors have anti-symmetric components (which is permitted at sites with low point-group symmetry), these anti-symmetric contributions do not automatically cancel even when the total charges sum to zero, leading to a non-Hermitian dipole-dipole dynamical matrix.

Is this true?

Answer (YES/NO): YES